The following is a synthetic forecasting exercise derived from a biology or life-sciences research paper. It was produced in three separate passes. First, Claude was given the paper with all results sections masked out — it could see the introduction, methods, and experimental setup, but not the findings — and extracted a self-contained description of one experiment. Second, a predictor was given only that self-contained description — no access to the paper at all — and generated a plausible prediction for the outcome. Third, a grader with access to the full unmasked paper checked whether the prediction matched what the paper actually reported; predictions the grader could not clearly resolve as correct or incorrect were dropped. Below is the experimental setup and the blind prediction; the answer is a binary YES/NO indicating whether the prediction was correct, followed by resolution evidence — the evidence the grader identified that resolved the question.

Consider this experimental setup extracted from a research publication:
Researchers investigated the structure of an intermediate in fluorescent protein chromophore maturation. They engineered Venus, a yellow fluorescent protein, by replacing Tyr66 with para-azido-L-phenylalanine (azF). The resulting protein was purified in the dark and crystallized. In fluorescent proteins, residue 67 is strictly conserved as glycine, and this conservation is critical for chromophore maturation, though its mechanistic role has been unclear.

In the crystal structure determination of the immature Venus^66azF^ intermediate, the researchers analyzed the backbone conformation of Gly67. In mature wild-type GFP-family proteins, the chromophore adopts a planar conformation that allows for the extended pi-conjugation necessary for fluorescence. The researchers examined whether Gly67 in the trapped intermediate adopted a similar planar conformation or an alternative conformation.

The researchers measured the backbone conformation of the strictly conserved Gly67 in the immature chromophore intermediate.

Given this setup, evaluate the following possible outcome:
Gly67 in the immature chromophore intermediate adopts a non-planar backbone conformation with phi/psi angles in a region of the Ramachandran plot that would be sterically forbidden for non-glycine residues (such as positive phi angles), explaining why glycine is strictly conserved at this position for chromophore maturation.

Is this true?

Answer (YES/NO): YES